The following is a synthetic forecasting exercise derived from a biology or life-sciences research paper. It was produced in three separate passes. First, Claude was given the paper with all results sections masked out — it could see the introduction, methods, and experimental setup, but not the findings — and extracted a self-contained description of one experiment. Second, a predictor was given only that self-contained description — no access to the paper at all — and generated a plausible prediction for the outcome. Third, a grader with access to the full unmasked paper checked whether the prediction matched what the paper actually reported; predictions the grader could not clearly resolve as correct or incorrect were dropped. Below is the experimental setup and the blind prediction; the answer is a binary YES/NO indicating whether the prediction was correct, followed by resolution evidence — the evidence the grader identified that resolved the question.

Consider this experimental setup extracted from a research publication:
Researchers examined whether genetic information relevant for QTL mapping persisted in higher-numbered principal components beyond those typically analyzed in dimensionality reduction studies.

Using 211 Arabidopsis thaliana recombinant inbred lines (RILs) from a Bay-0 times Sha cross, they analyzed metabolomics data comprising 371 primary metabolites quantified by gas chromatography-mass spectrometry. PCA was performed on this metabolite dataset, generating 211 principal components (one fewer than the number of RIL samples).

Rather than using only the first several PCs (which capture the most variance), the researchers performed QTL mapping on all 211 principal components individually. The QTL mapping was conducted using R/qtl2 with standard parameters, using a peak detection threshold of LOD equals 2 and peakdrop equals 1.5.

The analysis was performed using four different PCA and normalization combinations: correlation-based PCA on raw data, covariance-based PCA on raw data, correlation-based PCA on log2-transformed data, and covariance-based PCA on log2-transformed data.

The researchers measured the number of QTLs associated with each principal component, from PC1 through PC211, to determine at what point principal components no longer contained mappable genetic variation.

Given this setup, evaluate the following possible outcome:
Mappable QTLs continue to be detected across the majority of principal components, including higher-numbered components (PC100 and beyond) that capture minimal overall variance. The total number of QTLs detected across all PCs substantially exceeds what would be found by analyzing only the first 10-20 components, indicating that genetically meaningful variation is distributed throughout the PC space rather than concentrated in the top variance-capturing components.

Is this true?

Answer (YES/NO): YES